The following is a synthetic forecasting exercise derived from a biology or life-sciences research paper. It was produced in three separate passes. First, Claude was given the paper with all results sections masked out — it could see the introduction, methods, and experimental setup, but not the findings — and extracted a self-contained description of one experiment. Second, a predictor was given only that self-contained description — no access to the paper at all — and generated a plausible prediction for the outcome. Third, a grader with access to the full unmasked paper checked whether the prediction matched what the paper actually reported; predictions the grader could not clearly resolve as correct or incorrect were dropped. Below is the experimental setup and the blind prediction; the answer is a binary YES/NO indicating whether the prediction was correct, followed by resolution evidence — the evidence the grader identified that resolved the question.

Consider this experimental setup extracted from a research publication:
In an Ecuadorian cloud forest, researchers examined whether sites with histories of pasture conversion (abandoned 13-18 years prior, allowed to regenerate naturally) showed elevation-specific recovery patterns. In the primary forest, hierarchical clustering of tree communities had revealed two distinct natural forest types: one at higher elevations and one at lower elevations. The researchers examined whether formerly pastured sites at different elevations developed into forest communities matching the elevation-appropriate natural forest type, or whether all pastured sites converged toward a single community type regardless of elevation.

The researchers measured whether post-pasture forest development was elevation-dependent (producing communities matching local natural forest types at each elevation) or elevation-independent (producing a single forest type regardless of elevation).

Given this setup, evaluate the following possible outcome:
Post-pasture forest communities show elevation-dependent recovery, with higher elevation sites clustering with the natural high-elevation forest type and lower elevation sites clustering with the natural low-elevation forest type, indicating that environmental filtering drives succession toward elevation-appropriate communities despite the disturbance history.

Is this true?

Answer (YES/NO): NO